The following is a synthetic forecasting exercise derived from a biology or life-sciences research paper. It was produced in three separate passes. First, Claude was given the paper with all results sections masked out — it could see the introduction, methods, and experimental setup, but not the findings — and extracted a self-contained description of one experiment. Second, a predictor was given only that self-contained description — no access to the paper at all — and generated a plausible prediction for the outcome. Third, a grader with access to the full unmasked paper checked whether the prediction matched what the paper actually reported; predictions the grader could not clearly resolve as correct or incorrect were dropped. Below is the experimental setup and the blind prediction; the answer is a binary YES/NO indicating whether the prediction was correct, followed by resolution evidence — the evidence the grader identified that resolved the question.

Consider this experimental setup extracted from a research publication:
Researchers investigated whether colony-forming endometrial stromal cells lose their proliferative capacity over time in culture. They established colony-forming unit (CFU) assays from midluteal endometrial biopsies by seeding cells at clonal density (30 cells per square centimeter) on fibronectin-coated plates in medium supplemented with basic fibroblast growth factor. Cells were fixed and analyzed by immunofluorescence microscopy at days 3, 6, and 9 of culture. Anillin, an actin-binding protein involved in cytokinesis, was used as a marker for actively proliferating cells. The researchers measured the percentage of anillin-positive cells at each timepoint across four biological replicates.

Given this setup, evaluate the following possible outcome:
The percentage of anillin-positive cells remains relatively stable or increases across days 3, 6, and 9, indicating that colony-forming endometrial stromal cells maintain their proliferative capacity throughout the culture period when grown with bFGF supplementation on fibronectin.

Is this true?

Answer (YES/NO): NO